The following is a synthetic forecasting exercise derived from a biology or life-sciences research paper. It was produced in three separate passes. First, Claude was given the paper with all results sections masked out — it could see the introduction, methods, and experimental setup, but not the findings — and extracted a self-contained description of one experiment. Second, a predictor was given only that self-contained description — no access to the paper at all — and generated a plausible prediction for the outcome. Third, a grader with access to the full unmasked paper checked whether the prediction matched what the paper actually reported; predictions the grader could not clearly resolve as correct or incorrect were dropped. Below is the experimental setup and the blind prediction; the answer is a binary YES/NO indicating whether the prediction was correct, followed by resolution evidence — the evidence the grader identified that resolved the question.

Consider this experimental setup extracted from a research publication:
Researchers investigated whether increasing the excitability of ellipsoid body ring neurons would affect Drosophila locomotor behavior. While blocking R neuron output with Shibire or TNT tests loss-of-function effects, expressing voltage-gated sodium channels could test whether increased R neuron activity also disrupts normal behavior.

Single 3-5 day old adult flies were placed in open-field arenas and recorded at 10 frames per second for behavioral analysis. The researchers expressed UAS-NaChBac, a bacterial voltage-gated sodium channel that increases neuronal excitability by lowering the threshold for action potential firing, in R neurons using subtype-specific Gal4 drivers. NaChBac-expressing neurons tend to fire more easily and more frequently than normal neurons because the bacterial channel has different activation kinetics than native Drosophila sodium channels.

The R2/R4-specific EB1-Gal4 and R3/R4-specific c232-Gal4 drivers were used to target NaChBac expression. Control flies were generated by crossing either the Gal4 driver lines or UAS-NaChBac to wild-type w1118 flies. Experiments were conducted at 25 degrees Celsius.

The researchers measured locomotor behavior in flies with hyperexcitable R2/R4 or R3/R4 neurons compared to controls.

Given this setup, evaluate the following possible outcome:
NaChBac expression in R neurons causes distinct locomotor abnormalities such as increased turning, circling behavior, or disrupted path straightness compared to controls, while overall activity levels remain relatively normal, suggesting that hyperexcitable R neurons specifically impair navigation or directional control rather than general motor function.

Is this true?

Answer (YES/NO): NO